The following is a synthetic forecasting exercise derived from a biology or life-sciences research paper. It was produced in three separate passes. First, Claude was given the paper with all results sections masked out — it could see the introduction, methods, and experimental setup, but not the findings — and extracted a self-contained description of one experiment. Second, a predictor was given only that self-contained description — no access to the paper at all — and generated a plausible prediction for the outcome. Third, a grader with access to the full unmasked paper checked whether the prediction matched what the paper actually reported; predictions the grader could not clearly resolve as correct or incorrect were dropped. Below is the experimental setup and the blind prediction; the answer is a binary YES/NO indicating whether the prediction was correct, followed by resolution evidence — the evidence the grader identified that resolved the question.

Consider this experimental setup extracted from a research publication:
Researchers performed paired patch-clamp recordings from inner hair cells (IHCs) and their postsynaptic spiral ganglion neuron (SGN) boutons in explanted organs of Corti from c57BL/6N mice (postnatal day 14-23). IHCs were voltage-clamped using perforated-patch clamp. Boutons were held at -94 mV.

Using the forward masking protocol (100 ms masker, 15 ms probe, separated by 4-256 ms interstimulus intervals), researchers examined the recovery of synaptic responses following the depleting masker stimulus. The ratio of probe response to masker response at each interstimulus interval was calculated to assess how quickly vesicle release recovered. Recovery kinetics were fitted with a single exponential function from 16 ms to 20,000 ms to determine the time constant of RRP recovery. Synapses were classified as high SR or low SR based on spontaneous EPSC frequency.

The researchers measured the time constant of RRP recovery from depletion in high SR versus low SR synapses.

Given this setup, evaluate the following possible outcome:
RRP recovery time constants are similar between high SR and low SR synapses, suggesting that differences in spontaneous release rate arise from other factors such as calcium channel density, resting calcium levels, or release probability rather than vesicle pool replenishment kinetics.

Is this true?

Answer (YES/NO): YES